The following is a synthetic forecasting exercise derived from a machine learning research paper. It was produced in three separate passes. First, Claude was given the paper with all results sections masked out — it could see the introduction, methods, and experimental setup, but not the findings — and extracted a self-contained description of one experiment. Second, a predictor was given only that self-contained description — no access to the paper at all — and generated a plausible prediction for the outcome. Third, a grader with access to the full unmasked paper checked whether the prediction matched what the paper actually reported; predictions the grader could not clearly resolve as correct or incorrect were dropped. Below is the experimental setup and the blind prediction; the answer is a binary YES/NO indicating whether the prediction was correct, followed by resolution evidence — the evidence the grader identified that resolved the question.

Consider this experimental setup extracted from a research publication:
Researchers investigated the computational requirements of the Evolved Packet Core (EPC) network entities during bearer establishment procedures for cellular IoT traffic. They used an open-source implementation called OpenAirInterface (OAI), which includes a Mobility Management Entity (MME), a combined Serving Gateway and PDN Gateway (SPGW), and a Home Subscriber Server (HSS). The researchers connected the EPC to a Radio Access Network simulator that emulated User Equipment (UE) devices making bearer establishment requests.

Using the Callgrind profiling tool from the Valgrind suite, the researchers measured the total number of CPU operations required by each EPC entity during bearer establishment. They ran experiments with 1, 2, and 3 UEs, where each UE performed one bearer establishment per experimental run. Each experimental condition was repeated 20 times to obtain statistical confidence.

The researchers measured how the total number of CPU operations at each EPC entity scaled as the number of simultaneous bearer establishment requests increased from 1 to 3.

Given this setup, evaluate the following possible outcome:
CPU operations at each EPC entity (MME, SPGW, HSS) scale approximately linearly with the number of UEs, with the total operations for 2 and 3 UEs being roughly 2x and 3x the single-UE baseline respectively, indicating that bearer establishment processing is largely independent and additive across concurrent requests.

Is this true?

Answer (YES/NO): YES